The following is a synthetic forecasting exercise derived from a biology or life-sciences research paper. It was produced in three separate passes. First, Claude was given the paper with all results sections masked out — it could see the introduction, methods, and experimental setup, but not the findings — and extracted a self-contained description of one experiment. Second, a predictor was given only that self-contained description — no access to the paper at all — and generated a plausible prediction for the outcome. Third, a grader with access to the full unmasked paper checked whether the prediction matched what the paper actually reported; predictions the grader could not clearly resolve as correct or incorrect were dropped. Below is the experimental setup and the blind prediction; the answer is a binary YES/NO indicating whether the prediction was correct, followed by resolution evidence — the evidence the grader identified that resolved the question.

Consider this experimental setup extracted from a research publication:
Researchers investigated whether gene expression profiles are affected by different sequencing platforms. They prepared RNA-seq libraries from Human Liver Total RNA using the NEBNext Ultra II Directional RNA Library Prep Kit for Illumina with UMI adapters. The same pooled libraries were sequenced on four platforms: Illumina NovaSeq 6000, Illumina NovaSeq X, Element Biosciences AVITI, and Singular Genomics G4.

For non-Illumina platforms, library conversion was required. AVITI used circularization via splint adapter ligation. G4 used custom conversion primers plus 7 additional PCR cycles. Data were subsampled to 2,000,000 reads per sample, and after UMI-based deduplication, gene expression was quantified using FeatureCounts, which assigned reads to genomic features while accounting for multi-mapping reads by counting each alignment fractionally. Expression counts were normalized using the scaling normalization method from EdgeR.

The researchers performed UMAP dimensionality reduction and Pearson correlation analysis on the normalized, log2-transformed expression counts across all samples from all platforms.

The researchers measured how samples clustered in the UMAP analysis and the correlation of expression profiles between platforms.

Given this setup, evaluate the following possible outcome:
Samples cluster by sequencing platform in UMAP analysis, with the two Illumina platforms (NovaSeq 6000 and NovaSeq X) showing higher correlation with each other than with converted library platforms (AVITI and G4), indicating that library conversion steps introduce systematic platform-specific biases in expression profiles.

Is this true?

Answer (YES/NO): NO